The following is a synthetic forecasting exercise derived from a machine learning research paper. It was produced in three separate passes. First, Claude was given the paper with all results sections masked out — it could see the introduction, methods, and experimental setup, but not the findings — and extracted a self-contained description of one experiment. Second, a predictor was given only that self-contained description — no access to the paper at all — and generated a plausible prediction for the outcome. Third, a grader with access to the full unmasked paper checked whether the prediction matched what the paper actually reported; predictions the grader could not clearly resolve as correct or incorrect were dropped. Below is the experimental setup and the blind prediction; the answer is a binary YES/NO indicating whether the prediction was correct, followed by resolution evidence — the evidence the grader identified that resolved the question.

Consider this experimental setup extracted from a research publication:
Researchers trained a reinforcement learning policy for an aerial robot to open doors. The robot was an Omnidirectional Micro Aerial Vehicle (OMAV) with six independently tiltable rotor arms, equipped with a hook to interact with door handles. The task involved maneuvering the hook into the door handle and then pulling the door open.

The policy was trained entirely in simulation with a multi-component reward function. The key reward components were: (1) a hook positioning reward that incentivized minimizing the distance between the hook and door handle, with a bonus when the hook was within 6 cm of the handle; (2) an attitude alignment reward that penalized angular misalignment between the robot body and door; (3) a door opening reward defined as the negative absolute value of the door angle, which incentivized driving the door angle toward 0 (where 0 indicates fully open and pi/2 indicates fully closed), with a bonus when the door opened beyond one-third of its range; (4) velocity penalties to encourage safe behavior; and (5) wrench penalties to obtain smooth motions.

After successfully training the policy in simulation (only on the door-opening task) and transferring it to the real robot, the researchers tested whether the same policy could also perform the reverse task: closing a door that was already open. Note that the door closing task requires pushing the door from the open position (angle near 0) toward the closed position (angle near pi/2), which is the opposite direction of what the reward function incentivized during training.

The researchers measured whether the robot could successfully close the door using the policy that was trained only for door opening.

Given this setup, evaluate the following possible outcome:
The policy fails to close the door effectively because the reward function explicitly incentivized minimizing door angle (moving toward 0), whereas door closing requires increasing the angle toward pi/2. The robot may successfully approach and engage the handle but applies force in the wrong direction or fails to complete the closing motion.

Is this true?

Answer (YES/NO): NO